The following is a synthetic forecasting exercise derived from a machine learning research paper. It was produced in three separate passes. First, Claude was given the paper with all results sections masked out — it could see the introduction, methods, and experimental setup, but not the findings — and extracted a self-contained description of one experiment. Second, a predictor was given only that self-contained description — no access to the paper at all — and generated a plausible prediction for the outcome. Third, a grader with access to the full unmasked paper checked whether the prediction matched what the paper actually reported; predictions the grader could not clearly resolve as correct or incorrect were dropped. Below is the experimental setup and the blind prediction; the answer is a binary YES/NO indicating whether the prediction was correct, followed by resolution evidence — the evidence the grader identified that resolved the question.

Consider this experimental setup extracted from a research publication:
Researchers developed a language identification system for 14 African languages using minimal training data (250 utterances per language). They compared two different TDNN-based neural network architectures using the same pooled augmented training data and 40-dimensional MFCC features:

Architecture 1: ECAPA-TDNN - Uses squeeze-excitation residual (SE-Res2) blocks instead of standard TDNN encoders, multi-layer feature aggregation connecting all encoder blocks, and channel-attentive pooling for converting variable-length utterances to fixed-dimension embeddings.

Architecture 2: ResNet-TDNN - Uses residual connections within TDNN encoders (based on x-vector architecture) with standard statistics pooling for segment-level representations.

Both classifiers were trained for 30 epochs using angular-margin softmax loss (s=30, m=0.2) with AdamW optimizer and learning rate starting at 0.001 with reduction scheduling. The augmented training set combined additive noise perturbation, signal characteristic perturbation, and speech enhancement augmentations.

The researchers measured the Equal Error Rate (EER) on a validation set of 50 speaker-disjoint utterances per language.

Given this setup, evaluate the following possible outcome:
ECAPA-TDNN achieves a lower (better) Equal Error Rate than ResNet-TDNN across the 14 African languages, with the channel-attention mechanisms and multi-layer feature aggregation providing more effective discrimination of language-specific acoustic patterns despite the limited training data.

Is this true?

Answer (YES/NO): YES